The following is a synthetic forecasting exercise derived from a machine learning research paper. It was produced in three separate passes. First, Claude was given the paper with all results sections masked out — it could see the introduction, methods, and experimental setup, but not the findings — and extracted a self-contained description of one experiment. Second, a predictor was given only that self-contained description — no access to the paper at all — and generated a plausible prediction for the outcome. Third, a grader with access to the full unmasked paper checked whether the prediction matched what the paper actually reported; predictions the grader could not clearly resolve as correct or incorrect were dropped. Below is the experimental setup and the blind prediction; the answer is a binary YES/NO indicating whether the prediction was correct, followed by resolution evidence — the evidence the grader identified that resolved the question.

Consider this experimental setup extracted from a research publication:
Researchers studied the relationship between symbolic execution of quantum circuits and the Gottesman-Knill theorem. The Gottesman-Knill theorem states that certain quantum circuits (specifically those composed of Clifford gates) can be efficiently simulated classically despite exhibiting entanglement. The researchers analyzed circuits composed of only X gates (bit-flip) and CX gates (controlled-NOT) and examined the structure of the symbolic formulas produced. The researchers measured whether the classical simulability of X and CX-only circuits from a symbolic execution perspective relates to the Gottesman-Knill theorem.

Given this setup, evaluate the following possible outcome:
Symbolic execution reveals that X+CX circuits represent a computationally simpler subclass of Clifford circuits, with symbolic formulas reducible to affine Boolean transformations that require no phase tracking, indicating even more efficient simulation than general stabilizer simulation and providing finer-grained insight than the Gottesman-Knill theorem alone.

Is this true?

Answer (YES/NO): NO